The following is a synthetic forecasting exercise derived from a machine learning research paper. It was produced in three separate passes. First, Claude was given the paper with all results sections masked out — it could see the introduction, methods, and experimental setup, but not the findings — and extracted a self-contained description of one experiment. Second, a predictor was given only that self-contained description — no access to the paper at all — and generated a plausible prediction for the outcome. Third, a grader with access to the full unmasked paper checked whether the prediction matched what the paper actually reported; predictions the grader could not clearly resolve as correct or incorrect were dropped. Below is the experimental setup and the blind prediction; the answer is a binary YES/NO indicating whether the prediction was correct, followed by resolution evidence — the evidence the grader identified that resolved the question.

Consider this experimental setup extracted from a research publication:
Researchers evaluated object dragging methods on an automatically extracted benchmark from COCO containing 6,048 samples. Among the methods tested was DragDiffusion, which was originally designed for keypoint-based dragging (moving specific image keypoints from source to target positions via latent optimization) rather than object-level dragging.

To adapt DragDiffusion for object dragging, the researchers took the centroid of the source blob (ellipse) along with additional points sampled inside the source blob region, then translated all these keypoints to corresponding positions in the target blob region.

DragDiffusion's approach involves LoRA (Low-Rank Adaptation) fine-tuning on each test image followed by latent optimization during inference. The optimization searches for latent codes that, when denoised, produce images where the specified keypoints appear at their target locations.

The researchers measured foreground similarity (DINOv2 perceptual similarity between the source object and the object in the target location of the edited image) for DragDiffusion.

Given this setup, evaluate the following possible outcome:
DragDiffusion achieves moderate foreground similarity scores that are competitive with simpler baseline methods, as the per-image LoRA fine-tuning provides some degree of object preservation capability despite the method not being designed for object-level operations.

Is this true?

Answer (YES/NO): NO